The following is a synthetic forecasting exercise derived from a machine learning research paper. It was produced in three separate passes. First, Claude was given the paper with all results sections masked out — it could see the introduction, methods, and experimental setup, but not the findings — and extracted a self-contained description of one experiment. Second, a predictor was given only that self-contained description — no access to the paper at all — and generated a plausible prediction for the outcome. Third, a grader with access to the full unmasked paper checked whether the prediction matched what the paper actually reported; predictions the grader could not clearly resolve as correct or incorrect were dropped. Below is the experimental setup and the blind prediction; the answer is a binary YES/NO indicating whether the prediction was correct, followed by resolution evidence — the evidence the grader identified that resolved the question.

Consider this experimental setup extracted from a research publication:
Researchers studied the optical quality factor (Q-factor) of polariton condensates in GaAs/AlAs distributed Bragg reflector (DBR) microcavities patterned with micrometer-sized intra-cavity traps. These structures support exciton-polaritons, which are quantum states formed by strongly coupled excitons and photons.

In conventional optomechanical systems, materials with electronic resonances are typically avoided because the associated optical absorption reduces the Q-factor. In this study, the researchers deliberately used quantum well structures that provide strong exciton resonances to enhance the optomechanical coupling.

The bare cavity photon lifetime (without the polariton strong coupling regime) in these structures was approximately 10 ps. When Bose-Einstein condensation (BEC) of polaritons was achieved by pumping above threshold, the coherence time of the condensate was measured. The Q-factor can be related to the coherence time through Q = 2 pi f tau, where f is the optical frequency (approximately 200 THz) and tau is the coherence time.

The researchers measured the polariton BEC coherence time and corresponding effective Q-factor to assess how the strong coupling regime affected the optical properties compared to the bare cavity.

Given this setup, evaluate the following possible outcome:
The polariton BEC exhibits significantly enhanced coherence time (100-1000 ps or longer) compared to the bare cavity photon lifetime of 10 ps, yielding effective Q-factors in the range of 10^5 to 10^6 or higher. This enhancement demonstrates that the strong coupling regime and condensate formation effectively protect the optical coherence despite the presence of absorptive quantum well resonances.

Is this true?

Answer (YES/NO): YES